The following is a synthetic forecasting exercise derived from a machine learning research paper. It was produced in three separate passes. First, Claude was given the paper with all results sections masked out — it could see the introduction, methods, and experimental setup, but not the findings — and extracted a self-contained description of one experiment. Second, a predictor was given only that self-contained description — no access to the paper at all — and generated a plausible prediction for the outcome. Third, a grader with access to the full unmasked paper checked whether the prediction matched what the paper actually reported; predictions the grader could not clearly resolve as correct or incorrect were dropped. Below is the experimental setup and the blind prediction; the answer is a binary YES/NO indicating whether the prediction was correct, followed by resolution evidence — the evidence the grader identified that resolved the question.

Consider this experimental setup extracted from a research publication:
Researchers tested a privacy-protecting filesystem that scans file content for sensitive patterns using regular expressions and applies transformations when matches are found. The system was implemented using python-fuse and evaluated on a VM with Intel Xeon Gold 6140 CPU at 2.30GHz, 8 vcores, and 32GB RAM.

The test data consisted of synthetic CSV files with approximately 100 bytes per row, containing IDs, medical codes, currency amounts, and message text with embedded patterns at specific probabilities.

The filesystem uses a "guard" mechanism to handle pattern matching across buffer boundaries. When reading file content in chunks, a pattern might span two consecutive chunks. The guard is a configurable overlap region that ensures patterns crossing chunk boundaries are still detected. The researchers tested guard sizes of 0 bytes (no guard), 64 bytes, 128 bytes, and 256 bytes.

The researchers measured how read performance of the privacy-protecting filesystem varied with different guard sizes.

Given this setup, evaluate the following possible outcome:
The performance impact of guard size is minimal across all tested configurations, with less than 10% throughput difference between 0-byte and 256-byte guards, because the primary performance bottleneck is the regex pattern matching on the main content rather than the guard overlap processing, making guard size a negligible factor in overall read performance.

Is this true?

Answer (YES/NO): YES